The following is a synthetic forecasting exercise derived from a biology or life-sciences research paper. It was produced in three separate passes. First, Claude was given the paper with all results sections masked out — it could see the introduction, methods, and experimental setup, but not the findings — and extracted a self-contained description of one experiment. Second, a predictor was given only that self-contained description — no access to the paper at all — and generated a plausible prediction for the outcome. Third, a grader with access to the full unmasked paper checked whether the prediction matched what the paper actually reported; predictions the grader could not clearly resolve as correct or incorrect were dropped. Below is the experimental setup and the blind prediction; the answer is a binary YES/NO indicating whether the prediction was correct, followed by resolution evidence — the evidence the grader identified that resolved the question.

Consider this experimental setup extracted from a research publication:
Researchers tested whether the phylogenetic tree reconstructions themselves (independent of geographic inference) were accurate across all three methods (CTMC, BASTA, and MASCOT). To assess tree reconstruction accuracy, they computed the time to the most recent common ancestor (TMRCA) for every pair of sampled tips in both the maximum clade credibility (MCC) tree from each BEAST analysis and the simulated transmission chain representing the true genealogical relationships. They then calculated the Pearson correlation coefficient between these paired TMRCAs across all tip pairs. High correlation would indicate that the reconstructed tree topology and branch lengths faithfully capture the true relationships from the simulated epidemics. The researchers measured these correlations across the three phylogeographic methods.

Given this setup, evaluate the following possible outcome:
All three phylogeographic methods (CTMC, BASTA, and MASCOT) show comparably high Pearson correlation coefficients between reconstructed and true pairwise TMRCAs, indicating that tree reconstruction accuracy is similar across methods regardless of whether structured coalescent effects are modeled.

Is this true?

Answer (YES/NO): YES